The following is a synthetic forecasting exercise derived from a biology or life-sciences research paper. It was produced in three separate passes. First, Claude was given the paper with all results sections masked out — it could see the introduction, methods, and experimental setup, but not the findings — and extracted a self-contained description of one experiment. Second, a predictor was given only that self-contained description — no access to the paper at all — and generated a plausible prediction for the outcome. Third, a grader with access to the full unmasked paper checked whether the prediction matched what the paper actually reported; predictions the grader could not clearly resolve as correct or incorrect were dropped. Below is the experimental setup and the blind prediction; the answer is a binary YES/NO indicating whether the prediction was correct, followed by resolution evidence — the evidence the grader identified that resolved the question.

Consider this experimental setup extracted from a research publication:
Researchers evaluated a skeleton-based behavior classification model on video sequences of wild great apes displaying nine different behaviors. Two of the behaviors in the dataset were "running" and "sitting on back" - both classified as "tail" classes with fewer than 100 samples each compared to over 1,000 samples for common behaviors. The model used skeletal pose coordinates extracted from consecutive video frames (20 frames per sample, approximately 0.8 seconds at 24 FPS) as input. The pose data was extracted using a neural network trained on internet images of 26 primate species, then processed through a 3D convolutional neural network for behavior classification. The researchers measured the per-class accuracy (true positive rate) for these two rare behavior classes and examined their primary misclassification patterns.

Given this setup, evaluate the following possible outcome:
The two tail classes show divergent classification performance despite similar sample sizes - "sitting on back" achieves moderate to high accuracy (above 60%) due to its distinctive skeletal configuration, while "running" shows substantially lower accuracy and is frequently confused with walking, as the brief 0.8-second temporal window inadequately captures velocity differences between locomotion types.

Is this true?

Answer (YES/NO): NO